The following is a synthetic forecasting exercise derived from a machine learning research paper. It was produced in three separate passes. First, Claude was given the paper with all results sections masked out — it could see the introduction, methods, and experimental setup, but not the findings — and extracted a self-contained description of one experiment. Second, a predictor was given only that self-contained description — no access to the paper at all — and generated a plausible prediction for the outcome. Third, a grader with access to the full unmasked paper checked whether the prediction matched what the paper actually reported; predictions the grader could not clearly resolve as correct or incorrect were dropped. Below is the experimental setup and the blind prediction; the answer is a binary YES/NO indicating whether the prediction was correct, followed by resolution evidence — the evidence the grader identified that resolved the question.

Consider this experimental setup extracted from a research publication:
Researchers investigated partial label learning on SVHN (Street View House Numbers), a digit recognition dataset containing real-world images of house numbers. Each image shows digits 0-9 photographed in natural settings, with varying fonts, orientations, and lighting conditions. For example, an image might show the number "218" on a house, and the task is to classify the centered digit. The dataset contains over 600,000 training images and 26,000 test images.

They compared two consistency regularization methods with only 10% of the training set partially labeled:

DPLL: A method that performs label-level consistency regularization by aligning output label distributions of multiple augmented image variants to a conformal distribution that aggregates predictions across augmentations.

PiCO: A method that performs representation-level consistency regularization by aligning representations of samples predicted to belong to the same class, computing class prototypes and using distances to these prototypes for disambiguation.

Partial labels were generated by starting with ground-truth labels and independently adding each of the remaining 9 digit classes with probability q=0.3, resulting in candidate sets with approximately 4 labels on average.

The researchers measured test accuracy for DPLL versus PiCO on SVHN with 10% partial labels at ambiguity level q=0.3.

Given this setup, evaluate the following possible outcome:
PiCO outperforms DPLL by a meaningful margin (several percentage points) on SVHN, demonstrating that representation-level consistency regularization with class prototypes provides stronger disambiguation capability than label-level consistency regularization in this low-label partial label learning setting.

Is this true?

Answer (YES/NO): NO